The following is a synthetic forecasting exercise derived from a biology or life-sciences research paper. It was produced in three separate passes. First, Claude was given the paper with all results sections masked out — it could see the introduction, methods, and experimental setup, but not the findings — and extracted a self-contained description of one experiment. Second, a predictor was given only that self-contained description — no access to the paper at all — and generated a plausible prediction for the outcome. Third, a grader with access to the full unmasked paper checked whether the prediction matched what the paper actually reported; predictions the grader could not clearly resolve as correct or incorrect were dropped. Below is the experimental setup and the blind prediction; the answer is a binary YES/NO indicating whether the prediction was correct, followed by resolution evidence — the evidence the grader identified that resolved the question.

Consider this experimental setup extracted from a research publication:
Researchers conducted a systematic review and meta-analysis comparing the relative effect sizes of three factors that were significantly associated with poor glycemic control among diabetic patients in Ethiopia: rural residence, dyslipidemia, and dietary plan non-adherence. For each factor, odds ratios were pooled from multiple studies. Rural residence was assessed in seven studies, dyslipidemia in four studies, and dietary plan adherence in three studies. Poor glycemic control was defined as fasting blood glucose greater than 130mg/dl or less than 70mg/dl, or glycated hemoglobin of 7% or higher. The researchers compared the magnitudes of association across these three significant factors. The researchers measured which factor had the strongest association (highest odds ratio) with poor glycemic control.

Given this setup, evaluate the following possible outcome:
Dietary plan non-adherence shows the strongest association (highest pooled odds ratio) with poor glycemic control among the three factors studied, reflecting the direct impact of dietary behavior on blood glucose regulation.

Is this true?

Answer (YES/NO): YES